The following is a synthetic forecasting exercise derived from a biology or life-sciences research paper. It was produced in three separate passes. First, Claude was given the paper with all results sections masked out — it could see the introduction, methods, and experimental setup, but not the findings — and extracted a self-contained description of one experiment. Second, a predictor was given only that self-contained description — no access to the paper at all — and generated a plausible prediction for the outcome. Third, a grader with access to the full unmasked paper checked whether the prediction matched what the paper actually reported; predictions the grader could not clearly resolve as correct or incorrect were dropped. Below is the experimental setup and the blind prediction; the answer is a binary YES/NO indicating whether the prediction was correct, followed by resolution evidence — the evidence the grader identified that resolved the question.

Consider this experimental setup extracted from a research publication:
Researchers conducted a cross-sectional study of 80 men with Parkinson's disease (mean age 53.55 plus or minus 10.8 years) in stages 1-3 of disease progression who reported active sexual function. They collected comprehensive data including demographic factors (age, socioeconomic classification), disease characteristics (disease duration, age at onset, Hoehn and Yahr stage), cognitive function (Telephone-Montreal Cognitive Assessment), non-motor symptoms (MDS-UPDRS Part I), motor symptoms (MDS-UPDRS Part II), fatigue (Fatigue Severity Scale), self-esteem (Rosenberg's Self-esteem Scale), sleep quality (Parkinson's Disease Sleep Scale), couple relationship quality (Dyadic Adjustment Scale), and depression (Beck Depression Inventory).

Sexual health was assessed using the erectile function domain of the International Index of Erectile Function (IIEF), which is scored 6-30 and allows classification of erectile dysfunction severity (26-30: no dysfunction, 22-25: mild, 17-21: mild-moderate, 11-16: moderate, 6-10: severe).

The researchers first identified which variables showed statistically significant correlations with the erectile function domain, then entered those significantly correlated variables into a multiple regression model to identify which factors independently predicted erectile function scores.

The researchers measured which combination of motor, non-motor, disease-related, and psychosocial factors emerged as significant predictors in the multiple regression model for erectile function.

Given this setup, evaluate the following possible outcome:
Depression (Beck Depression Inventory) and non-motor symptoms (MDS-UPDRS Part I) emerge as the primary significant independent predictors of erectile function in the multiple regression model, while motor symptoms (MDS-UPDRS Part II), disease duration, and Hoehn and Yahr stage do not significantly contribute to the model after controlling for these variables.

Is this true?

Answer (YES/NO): NO